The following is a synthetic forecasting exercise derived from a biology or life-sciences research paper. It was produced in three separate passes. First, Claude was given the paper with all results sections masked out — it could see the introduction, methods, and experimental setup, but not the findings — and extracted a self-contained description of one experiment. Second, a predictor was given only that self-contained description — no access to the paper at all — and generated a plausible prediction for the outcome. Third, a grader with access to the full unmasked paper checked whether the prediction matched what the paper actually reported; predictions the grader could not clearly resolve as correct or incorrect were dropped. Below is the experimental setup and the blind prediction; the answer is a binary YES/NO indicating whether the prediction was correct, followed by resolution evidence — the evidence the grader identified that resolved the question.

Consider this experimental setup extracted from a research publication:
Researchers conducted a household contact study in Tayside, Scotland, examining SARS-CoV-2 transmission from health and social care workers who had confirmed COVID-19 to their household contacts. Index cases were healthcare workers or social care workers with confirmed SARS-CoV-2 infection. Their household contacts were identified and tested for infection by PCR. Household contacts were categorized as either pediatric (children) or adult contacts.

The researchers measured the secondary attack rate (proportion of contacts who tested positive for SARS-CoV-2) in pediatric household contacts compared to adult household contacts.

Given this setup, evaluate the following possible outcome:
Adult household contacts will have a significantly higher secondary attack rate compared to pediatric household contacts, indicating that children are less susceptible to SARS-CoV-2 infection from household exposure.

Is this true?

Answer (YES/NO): YES